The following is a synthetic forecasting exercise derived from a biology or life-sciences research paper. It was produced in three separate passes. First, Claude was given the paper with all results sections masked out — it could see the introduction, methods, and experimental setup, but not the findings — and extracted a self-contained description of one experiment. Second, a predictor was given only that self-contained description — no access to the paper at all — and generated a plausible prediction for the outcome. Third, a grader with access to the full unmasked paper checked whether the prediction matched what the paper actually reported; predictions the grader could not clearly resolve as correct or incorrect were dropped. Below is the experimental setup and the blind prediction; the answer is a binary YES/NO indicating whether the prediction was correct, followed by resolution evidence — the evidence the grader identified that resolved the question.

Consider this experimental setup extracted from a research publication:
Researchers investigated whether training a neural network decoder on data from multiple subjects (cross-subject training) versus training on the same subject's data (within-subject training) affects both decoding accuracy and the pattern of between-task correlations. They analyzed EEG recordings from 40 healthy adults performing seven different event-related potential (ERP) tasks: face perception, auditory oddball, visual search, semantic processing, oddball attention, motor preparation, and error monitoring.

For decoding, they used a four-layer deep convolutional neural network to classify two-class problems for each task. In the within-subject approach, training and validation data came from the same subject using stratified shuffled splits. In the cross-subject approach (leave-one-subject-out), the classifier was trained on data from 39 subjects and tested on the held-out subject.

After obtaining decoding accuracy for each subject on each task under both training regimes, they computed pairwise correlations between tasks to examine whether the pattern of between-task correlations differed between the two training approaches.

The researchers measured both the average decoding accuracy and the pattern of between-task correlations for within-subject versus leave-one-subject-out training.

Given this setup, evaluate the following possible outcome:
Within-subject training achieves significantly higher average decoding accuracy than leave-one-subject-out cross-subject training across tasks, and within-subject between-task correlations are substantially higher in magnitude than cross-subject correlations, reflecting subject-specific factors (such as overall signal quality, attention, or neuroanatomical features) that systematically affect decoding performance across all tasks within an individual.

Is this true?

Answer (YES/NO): NO